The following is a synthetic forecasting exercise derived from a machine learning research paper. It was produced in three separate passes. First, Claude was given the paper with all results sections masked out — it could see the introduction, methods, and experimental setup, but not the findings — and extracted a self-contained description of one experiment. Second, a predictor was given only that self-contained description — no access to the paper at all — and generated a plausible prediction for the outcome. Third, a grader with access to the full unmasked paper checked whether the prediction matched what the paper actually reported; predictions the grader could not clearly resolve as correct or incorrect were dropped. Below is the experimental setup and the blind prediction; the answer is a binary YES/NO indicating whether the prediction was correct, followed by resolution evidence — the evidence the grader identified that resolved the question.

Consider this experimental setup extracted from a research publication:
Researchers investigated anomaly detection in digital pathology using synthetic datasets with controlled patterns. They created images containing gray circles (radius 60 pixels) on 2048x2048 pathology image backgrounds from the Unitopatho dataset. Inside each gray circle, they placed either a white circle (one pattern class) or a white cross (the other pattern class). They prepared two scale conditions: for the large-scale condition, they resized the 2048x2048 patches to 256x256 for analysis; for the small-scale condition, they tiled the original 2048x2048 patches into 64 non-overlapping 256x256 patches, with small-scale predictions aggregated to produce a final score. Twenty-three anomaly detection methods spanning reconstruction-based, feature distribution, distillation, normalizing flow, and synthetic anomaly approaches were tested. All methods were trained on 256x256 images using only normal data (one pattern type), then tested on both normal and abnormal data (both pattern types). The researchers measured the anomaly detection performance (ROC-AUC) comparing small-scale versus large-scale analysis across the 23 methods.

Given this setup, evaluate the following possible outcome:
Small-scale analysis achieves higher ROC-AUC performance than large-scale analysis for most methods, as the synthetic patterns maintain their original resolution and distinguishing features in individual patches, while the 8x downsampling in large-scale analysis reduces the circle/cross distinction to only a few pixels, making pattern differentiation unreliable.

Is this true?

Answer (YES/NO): YES